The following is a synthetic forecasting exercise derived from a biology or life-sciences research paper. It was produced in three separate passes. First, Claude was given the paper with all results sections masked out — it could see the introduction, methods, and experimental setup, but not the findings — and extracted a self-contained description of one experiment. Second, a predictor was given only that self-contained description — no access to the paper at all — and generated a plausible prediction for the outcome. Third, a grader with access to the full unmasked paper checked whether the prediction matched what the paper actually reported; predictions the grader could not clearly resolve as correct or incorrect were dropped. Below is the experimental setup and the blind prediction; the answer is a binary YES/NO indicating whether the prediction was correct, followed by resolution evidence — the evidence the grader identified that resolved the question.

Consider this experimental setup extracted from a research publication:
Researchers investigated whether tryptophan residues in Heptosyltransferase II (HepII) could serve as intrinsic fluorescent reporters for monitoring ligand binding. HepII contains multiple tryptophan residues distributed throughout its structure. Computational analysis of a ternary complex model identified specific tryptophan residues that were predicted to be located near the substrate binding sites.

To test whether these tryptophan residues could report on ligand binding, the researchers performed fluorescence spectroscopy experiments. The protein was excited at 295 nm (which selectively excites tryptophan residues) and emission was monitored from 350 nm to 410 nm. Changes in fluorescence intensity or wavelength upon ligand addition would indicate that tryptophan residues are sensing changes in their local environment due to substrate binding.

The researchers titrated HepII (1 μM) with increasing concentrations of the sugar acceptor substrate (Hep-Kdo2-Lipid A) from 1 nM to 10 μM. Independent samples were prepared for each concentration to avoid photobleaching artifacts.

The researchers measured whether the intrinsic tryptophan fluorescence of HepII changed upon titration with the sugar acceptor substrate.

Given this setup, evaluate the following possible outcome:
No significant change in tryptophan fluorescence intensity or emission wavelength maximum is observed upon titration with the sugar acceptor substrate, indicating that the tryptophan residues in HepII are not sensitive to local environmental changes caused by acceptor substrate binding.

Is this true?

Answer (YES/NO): NO